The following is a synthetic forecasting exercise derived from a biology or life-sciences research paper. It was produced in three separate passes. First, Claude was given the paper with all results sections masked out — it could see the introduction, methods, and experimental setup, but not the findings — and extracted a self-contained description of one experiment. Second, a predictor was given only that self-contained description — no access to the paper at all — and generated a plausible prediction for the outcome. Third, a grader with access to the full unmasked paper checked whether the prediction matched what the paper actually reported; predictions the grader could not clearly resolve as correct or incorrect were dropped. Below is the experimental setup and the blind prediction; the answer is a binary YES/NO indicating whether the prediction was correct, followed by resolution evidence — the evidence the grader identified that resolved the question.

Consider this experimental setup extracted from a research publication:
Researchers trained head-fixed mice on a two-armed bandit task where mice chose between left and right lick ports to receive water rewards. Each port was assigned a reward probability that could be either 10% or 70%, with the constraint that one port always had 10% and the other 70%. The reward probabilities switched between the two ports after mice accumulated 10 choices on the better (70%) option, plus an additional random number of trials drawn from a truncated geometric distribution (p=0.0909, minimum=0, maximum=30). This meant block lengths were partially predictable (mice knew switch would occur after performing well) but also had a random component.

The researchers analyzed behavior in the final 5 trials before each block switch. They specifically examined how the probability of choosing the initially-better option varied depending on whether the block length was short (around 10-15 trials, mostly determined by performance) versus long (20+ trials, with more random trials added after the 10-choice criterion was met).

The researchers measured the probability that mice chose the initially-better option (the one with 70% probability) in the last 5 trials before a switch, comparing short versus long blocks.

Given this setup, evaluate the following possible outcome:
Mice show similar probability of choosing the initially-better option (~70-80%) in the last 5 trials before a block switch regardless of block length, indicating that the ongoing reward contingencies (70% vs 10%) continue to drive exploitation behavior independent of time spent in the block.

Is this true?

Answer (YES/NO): NO